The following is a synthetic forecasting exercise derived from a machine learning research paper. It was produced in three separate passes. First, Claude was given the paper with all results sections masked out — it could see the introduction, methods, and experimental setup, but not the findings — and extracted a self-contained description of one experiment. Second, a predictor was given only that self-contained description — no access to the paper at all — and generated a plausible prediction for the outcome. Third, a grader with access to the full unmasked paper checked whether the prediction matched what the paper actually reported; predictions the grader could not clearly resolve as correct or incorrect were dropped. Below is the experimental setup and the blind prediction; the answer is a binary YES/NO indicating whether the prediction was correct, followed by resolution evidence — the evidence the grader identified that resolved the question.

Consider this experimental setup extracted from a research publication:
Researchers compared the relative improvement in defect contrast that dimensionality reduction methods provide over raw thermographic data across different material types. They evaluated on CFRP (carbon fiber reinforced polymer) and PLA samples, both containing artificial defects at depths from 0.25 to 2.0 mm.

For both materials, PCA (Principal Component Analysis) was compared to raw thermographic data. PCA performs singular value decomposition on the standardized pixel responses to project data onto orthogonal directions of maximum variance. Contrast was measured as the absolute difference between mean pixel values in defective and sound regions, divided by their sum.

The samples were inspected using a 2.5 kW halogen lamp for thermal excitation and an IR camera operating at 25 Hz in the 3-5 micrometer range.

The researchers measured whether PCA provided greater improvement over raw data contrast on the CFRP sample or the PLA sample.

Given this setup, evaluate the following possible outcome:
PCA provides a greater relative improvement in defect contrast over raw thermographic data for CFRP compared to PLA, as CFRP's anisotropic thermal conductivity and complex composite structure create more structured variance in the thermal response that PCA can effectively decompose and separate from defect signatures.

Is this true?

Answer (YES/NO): YES